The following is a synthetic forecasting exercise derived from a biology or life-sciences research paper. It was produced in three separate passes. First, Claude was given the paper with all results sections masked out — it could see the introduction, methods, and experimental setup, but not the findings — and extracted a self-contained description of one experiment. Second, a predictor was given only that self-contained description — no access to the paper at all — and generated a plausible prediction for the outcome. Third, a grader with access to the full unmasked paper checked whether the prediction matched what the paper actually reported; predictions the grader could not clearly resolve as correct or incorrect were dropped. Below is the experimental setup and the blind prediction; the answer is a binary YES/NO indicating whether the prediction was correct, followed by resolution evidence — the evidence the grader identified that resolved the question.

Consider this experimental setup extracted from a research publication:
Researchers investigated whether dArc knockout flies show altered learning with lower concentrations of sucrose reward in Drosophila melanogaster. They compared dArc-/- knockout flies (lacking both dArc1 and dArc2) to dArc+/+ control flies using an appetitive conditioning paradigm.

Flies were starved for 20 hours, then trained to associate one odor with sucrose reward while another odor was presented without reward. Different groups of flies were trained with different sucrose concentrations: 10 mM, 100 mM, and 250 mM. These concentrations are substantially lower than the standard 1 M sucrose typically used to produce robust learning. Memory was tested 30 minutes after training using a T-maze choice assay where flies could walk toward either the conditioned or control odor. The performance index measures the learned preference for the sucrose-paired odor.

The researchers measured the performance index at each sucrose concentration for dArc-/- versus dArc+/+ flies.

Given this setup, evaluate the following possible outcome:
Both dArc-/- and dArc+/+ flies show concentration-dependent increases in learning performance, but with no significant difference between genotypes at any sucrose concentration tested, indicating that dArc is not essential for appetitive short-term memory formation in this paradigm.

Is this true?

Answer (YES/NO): NO